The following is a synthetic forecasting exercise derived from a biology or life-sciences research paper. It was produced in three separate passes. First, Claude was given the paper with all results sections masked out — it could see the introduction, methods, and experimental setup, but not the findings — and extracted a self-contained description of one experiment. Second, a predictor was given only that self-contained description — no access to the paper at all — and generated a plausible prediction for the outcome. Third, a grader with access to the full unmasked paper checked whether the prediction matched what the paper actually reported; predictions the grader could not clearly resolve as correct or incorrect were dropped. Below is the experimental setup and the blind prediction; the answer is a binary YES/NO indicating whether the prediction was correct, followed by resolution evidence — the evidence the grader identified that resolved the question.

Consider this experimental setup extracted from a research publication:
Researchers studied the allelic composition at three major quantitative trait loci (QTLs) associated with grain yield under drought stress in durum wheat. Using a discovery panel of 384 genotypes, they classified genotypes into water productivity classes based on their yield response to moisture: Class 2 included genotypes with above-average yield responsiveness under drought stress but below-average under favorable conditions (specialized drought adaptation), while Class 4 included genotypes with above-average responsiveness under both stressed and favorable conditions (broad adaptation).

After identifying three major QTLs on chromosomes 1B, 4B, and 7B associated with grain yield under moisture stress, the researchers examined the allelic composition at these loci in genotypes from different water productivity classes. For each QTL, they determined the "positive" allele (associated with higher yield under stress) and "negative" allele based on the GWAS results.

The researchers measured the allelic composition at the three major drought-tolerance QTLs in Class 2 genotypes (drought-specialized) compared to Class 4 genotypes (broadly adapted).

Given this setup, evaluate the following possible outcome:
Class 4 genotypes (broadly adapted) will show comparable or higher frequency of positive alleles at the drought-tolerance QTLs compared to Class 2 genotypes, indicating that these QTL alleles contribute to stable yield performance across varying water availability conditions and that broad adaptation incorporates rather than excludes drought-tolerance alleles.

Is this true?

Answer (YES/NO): NO